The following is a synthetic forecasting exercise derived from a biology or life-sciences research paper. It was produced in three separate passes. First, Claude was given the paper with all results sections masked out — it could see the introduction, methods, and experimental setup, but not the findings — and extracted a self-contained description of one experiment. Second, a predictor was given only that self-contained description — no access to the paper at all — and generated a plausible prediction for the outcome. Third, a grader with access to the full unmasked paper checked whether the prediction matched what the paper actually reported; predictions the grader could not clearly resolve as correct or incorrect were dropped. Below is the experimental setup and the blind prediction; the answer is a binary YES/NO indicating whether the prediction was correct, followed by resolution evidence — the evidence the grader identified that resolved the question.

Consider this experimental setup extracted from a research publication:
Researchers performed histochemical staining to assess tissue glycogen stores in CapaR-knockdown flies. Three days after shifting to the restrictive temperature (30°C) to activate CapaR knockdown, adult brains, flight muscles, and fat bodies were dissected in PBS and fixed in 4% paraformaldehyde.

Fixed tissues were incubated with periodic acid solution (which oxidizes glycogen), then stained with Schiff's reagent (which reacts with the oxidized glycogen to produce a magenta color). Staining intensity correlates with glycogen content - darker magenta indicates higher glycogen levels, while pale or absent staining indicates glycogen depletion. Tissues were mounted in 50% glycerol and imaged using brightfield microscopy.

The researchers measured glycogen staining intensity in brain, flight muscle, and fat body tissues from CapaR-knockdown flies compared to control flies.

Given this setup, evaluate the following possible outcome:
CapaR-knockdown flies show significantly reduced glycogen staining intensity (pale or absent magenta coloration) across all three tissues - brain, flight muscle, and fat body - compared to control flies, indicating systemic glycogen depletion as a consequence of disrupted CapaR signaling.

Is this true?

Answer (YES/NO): NO